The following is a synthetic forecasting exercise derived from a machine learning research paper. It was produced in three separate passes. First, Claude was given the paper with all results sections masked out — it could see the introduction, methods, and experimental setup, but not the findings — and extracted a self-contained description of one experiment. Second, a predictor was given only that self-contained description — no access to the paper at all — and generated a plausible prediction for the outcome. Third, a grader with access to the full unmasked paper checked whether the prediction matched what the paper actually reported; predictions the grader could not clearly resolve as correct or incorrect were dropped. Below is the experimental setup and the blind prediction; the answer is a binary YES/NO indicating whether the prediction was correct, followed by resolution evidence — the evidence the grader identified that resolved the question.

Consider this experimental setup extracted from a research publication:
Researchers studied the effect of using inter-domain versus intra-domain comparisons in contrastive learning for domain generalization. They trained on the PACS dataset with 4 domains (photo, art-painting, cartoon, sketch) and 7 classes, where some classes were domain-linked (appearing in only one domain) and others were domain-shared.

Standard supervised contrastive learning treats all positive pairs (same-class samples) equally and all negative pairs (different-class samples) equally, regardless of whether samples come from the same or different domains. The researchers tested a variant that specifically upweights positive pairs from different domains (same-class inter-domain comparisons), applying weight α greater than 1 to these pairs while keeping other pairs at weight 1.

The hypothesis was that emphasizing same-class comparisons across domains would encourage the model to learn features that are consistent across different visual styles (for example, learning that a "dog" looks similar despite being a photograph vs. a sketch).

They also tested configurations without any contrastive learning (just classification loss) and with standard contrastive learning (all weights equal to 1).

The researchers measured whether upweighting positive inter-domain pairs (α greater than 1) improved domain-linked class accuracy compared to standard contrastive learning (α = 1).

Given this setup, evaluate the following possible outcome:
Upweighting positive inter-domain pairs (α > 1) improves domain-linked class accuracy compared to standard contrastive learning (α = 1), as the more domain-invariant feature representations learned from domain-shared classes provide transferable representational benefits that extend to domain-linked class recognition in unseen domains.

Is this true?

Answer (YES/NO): YES